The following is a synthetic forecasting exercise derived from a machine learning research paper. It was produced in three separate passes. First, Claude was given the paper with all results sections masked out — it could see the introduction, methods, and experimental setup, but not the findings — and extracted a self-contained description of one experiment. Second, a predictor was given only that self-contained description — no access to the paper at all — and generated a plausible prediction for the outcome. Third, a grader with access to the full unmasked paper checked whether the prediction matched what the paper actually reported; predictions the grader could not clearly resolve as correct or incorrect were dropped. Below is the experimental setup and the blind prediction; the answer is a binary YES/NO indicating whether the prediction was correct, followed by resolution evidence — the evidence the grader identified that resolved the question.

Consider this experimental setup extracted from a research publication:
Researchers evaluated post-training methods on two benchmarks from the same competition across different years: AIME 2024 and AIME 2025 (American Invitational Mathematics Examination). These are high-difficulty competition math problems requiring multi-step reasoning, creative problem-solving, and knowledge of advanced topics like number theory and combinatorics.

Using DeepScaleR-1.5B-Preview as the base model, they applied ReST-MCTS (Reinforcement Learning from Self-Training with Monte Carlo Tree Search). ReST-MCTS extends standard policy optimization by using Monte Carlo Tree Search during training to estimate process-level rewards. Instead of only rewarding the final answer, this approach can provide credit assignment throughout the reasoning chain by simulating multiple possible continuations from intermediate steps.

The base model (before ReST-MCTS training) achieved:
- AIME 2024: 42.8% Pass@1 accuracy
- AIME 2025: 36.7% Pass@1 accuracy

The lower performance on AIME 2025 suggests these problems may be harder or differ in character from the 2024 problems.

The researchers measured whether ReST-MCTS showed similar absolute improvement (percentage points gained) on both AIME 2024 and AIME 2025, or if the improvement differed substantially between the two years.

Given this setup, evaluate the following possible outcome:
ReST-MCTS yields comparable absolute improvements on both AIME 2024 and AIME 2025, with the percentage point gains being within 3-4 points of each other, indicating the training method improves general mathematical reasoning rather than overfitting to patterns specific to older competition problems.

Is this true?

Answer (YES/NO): YES